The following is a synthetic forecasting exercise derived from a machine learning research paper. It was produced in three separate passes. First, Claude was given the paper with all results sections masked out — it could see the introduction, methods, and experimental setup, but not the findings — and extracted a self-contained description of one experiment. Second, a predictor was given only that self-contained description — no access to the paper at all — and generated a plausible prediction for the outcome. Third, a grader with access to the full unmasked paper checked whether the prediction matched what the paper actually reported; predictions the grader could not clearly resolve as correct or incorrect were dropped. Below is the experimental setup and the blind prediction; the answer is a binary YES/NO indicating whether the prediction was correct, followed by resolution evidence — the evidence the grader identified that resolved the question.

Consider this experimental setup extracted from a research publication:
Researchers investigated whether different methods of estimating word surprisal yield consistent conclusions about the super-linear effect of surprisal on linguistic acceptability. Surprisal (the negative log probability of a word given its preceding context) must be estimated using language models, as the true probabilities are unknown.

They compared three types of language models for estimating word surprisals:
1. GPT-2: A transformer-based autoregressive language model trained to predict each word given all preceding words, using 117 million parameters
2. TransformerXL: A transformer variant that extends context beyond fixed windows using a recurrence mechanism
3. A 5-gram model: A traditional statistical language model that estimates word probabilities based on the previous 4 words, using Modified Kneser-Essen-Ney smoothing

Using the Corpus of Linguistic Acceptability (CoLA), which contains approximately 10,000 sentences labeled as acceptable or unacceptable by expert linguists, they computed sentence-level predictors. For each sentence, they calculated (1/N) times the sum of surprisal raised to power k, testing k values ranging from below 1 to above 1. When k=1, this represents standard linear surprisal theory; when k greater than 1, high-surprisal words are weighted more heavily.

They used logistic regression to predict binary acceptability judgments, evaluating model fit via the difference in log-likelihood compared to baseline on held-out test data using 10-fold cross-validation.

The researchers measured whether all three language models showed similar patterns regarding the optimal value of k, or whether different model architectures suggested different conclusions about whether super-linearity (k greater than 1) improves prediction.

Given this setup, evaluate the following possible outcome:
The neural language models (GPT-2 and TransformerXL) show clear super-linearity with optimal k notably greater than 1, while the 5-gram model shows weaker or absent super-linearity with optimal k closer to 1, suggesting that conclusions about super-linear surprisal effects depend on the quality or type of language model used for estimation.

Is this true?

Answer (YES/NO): YES